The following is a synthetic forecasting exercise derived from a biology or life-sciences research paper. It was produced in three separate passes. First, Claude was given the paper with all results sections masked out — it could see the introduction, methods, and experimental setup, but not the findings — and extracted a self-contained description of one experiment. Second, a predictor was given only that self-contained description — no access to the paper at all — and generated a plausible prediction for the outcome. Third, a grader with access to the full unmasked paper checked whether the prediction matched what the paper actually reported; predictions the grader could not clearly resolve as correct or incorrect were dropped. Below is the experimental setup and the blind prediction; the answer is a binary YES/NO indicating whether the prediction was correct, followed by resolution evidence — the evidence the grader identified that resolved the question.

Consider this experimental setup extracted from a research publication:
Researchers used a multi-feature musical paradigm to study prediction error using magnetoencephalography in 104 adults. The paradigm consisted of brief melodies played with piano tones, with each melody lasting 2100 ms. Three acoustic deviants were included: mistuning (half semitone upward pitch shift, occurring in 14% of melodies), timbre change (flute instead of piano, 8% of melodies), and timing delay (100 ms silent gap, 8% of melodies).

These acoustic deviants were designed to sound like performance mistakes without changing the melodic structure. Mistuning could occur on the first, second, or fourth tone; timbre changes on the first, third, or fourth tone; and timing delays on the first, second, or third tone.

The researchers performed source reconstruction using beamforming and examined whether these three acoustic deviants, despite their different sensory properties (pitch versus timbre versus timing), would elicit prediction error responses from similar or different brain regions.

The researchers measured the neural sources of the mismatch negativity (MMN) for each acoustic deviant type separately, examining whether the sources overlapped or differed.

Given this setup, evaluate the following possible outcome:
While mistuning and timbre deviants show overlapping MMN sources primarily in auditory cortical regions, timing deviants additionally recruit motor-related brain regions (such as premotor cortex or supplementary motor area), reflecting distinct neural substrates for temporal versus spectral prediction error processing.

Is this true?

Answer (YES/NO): NO